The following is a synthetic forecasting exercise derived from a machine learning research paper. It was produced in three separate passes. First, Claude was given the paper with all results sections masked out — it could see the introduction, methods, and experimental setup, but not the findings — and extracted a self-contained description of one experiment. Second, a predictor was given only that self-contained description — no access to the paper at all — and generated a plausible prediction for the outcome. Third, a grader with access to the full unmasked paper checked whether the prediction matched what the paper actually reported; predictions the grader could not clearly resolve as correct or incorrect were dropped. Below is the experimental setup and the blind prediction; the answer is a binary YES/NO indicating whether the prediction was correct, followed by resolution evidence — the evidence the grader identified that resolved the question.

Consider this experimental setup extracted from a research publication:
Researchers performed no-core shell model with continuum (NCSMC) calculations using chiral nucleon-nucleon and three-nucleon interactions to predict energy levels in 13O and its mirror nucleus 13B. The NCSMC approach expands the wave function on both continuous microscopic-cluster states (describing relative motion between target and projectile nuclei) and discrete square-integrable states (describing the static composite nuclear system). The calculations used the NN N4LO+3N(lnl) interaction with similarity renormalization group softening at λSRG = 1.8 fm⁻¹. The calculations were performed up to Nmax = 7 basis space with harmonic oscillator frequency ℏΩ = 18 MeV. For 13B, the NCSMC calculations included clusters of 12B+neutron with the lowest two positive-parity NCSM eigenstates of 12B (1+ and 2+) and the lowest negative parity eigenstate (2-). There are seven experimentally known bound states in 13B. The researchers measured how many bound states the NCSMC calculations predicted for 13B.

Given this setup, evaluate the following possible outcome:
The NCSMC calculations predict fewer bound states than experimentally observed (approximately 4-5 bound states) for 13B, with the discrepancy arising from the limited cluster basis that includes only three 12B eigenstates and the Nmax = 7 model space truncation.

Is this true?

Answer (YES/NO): YES